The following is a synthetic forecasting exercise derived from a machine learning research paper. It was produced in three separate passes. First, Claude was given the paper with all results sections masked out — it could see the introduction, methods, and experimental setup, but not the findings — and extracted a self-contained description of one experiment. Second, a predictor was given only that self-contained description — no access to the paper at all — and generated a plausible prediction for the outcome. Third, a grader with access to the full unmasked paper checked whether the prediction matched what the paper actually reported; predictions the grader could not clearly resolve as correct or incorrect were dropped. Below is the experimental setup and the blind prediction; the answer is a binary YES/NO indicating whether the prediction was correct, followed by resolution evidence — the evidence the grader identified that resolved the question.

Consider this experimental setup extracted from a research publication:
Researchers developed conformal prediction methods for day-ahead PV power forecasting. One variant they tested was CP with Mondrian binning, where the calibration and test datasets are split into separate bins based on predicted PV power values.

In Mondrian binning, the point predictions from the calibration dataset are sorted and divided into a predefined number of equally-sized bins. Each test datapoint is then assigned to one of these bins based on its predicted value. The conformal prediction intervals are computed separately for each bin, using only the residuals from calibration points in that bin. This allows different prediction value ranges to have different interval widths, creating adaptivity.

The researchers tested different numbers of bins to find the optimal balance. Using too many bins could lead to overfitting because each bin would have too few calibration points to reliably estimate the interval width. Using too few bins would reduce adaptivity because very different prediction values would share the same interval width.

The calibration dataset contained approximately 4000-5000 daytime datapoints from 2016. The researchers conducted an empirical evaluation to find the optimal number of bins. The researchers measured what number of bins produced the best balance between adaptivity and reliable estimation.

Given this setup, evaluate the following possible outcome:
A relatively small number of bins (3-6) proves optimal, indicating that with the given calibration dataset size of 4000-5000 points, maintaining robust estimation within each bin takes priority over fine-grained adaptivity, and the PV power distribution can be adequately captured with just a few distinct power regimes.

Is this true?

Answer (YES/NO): NO